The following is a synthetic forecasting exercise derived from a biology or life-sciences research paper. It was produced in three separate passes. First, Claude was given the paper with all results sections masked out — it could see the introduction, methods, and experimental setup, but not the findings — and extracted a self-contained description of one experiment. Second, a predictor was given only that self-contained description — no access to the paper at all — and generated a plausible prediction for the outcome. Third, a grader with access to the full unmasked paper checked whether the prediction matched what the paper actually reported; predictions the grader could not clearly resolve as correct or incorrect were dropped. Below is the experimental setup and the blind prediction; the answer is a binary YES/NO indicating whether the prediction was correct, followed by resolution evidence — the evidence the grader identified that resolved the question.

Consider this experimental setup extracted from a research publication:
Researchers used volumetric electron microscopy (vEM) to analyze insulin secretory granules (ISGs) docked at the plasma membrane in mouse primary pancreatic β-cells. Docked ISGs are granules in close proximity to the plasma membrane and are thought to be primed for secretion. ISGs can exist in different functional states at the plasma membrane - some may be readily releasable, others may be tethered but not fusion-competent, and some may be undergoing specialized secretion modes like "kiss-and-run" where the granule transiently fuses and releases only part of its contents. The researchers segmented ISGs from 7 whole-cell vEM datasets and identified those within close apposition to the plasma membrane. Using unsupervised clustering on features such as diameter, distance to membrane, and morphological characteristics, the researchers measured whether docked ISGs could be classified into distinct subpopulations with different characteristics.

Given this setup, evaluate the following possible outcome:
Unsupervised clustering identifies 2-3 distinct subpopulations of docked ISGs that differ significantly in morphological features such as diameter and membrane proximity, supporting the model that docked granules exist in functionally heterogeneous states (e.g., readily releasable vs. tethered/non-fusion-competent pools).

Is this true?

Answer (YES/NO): NO